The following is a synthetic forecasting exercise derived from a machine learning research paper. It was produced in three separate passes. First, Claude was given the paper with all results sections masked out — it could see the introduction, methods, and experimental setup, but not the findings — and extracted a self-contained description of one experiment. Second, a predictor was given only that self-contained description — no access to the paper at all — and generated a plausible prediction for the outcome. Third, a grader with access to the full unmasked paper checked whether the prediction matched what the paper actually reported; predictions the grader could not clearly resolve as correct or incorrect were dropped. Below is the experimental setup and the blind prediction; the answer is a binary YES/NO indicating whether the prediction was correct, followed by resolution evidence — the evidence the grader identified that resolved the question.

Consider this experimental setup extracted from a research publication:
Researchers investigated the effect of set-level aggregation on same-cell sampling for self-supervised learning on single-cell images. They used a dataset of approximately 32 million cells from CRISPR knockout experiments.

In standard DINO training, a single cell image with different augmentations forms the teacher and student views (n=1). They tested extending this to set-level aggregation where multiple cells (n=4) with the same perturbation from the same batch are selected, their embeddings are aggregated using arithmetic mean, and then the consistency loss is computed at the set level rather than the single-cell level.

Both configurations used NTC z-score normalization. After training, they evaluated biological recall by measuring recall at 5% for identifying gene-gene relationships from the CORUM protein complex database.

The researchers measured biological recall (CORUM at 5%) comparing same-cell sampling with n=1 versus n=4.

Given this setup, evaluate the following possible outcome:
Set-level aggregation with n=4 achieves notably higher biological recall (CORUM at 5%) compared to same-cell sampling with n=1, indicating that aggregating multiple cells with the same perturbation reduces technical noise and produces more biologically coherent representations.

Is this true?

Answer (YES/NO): NO